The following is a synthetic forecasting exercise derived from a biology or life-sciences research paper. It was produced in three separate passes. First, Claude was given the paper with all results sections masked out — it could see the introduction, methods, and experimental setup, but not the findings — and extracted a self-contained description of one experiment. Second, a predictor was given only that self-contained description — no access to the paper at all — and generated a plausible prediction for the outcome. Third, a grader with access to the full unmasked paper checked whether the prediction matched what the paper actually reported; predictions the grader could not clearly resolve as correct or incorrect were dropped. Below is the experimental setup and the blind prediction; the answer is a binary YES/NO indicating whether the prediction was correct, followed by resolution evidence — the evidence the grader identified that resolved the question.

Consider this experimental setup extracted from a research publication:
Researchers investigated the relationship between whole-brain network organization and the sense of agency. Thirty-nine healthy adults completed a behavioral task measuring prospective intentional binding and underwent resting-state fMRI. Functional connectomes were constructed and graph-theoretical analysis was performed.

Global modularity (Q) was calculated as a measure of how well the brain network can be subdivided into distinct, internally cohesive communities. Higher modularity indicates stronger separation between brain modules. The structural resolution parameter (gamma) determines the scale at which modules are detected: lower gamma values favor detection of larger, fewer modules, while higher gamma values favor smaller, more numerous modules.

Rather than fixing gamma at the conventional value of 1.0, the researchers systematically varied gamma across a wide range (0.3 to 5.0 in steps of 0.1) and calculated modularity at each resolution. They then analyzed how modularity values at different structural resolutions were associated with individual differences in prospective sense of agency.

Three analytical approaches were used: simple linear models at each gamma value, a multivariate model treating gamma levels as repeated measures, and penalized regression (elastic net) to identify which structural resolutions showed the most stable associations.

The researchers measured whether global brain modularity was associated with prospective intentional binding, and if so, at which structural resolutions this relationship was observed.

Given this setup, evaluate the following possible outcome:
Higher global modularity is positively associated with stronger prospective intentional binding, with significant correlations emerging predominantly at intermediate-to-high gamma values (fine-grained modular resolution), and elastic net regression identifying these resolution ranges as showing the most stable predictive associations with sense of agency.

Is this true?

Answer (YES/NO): NO